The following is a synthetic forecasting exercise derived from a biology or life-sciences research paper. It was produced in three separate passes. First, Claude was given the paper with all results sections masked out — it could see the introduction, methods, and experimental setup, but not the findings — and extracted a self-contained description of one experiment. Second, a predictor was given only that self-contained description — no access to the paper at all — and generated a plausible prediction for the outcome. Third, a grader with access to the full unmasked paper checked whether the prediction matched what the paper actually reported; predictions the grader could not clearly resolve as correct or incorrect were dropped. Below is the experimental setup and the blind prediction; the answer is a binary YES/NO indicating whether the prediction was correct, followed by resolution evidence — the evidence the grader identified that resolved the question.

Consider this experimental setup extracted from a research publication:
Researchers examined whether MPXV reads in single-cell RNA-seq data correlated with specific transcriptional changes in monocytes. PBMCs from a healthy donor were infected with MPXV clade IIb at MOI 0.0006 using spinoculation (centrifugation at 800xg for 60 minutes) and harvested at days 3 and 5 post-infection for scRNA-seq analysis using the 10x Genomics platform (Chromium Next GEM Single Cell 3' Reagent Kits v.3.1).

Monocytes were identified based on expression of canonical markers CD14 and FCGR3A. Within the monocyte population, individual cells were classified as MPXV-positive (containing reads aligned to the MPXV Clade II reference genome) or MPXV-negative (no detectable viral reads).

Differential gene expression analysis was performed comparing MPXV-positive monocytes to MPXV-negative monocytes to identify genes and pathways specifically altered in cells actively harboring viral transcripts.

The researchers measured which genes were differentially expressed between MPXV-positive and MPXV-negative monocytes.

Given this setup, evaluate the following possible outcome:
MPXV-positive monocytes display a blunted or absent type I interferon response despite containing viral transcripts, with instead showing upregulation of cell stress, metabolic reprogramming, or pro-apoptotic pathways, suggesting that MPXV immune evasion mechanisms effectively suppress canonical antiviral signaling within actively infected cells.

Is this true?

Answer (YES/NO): NO